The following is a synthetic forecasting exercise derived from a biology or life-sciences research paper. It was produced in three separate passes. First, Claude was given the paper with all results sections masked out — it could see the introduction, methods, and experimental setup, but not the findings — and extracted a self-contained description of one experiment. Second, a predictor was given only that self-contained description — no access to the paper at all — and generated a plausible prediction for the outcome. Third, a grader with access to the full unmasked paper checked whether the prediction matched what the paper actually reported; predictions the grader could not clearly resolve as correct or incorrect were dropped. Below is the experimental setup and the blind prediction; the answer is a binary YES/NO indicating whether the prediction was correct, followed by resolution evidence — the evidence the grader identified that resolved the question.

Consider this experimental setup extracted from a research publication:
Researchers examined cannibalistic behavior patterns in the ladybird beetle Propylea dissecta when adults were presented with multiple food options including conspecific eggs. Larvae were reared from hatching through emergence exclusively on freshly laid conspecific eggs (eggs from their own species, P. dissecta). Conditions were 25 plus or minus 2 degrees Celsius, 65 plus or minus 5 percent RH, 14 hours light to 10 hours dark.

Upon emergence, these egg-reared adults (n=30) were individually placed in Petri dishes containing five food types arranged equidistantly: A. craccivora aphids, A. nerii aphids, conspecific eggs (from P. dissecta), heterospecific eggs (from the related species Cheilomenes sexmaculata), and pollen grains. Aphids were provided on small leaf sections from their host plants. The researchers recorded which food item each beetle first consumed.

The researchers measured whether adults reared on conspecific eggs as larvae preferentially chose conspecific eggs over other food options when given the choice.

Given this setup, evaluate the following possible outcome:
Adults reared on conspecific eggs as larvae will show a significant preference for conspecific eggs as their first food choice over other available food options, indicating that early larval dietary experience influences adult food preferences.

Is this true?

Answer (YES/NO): NO